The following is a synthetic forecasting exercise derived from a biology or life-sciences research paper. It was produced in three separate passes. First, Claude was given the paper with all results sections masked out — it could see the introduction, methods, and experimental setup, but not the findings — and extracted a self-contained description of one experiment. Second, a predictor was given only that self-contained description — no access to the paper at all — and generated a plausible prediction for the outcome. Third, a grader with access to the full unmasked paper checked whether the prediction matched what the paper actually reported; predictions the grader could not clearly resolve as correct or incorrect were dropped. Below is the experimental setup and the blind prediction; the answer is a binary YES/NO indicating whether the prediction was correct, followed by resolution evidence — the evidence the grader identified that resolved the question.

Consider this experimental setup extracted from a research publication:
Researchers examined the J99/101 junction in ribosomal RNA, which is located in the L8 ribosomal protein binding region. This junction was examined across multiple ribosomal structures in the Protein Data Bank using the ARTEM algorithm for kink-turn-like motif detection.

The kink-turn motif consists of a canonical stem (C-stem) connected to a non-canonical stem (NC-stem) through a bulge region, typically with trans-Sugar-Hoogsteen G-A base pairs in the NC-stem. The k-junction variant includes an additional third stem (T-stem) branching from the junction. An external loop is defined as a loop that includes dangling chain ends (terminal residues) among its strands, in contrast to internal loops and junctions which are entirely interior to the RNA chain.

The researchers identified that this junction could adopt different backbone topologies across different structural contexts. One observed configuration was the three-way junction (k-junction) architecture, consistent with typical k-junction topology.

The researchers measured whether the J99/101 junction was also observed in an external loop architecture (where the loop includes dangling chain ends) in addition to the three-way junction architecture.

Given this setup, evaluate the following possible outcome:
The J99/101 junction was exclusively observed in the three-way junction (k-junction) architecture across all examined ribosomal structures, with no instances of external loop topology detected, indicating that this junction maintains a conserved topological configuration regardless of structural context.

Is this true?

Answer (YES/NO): NO